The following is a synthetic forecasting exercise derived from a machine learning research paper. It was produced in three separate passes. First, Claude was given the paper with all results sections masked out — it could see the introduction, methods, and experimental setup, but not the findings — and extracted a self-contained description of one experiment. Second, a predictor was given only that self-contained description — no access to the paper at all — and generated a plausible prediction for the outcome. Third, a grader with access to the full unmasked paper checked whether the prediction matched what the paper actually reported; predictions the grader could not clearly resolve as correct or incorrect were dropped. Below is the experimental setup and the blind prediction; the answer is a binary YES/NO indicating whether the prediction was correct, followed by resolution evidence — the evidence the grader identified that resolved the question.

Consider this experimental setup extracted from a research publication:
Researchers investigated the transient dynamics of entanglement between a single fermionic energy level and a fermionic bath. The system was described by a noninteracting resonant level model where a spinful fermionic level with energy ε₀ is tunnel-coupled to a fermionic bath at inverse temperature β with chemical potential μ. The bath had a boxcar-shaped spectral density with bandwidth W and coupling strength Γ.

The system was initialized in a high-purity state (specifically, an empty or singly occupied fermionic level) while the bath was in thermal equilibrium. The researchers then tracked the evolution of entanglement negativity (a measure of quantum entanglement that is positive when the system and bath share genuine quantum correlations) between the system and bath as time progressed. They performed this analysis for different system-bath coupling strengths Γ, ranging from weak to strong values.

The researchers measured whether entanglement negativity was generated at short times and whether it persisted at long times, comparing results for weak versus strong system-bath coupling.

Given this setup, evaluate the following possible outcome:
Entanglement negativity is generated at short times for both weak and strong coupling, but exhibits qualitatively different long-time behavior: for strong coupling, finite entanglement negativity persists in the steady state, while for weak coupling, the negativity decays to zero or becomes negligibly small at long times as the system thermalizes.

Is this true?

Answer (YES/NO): YES